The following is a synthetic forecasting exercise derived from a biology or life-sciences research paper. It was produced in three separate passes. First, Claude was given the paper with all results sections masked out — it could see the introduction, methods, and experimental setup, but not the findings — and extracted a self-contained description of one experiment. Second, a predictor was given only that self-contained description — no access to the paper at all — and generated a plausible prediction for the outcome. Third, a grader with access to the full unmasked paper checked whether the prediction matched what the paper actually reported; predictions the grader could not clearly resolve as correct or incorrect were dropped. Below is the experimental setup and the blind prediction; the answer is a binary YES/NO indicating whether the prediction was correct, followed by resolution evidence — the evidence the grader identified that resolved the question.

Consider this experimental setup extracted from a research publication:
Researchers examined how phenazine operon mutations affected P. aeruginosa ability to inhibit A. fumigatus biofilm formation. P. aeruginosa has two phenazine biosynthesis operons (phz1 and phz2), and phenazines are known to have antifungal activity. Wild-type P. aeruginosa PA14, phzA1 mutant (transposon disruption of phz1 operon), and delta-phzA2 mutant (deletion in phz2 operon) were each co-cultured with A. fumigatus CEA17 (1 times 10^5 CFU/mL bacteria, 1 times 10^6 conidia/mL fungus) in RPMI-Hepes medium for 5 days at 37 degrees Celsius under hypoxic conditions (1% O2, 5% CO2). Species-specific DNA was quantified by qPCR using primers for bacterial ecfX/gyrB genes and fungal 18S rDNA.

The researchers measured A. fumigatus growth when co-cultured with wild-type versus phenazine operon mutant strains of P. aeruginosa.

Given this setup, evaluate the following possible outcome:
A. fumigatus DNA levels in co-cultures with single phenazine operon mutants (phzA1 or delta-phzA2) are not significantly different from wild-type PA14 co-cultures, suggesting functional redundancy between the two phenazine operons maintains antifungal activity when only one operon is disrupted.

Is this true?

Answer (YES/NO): NO